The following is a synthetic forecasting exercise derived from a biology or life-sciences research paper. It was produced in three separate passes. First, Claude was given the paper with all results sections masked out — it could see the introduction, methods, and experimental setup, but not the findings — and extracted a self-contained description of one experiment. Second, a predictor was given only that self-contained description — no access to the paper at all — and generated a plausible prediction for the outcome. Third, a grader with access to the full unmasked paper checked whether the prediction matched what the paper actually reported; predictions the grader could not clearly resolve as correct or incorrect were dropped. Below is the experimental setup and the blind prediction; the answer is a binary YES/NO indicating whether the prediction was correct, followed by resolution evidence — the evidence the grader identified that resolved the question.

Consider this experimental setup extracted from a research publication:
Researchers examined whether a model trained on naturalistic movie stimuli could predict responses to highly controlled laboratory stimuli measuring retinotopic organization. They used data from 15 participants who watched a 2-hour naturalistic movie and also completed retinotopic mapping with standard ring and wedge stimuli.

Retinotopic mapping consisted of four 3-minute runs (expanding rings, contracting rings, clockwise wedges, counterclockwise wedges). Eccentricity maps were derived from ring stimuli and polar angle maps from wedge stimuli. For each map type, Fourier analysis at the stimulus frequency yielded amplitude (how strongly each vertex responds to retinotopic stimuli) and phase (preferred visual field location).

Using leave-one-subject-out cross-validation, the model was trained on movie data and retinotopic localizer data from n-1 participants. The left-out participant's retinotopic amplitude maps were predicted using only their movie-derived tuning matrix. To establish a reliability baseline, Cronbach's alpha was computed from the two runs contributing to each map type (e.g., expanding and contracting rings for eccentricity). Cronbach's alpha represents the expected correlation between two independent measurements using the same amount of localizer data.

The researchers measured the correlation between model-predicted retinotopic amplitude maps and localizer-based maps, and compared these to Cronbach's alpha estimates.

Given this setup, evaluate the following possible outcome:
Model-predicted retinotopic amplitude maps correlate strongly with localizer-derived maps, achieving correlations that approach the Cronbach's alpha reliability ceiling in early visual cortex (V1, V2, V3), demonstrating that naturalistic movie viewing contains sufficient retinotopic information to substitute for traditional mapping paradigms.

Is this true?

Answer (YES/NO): NO